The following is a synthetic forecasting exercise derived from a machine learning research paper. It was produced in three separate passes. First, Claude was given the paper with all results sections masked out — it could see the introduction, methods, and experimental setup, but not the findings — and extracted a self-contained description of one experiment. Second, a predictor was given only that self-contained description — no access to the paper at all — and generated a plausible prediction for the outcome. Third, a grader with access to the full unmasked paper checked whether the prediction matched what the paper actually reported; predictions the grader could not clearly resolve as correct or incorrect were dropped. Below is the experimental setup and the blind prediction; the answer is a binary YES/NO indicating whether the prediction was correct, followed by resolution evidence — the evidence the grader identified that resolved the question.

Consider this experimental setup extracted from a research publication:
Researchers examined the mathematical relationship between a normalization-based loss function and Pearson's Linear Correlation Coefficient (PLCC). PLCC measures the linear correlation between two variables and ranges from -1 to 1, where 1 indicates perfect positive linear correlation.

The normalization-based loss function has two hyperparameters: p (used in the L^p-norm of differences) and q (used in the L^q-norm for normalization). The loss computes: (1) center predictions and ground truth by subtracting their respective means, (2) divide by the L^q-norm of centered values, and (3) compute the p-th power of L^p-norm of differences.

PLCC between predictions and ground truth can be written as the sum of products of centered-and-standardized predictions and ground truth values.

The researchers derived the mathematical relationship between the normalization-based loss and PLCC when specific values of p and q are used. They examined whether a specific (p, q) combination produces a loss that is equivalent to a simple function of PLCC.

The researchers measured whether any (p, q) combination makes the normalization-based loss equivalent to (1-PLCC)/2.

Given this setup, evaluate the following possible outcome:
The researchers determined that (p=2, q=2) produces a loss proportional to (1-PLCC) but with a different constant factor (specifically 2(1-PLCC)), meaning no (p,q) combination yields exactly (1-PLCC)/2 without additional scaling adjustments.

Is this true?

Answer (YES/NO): NO